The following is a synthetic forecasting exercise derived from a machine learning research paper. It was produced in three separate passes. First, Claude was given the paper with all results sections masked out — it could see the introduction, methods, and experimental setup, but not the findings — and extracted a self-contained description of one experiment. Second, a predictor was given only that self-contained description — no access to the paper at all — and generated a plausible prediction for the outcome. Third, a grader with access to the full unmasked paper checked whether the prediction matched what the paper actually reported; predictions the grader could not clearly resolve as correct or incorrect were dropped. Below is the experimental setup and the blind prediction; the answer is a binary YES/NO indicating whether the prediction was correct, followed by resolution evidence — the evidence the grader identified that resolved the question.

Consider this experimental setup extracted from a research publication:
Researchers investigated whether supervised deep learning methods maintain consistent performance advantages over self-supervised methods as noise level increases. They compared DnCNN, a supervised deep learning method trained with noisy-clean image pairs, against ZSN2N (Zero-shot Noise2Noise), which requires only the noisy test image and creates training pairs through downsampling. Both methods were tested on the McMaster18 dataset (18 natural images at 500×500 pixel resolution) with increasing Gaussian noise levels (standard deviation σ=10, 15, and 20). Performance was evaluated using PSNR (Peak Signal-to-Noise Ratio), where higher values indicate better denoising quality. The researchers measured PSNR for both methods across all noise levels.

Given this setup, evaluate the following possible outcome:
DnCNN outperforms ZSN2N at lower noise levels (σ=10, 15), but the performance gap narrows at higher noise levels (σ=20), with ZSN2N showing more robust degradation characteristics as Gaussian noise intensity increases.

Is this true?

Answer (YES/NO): NO